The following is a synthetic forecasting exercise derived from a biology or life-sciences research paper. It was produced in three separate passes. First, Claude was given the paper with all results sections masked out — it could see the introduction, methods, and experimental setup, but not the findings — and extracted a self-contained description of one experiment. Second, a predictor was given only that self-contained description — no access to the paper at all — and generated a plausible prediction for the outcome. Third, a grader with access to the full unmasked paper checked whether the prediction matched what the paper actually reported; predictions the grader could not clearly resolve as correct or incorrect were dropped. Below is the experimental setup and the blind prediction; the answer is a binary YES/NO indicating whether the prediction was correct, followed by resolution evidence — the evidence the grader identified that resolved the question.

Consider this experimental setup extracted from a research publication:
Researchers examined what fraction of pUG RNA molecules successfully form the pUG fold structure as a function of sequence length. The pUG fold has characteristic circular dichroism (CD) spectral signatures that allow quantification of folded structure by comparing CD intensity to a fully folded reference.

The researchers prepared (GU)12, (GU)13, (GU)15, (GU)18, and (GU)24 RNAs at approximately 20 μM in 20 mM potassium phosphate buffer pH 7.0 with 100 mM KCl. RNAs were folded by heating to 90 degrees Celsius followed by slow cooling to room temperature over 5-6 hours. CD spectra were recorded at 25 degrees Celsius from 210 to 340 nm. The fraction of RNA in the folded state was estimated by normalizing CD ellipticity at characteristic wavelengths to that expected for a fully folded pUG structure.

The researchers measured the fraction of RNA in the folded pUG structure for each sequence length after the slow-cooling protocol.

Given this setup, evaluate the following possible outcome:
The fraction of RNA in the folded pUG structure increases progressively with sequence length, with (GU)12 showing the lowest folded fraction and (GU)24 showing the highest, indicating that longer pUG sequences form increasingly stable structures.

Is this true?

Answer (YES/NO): NO